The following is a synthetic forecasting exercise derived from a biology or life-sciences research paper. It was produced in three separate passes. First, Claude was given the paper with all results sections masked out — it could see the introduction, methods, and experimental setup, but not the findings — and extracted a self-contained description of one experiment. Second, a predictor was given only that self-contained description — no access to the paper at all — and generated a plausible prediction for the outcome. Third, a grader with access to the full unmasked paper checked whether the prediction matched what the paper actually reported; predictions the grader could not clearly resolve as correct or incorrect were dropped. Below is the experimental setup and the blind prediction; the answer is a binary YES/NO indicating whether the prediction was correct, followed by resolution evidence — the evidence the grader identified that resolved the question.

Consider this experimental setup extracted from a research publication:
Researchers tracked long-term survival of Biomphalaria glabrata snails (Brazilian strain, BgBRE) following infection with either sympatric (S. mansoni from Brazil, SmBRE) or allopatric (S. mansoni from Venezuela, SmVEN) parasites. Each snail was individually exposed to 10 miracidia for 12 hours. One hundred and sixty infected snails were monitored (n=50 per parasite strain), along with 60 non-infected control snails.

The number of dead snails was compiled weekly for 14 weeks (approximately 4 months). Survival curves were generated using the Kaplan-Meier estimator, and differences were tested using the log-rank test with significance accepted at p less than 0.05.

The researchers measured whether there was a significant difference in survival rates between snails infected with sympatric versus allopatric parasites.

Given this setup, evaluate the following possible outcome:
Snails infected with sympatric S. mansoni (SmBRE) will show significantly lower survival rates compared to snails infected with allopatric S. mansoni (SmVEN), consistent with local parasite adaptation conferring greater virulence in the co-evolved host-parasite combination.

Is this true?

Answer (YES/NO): NO